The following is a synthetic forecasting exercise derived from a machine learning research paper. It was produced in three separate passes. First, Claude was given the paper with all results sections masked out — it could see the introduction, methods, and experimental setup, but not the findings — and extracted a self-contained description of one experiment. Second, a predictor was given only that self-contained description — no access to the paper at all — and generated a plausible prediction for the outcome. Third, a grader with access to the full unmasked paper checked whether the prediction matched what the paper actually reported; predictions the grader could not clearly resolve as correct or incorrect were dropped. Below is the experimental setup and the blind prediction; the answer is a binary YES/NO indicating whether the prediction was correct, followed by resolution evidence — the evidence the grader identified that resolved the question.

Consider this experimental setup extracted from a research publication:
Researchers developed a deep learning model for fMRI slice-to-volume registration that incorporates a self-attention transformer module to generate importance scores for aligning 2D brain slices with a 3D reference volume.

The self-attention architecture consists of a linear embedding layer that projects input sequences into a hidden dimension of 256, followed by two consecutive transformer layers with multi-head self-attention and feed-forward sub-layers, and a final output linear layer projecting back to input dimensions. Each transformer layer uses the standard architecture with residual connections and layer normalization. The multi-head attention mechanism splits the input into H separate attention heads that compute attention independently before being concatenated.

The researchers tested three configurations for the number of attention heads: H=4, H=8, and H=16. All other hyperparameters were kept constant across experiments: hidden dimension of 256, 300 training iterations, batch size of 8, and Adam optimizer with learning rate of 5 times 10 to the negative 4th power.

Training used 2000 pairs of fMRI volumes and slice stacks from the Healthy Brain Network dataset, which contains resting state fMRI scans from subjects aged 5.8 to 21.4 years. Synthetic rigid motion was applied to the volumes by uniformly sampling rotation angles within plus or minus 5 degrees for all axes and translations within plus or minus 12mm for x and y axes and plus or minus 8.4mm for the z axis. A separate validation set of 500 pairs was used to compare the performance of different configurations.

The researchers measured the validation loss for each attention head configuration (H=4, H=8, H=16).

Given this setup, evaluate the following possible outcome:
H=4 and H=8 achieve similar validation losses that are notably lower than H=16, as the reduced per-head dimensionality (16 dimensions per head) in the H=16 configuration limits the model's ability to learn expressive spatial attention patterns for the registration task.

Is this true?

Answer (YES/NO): NO